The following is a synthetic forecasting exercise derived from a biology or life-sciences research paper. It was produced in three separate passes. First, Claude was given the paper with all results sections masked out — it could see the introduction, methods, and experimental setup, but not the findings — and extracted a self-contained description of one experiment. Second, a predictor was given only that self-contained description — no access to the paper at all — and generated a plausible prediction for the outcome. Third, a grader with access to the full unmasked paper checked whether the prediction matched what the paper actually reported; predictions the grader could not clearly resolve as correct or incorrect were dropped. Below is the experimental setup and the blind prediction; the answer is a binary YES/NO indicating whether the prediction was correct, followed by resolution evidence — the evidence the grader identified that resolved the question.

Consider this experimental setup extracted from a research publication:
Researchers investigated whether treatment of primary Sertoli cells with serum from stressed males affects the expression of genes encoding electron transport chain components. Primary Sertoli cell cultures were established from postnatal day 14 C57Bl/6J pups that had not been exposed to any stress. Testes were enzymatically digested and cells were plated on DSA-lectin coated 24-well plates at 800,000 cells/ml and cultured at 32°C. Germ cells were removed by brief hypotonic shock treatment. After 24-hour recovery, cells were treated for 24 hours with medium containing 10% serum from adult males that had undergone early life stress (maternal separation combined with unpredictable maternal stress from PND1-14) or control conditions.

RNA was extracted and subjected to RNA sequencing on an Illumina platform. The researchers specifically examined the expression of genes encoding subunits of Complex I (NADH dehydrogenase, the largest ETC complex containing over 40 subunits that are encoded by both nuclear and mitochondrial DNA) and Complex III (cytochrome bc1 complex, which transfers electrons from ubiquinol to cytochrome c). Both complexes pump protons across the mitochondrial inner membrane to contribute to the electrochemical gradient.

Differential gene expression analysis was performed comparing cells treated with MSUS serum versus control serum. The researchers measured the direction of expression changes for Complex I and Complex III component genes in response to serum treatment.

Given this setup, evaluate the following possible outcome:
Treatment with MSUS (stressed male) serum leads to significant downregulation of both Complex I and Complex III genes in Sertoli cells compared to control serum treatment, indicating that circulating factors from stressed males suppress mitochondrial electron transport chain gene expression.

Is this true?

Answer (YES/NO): NO